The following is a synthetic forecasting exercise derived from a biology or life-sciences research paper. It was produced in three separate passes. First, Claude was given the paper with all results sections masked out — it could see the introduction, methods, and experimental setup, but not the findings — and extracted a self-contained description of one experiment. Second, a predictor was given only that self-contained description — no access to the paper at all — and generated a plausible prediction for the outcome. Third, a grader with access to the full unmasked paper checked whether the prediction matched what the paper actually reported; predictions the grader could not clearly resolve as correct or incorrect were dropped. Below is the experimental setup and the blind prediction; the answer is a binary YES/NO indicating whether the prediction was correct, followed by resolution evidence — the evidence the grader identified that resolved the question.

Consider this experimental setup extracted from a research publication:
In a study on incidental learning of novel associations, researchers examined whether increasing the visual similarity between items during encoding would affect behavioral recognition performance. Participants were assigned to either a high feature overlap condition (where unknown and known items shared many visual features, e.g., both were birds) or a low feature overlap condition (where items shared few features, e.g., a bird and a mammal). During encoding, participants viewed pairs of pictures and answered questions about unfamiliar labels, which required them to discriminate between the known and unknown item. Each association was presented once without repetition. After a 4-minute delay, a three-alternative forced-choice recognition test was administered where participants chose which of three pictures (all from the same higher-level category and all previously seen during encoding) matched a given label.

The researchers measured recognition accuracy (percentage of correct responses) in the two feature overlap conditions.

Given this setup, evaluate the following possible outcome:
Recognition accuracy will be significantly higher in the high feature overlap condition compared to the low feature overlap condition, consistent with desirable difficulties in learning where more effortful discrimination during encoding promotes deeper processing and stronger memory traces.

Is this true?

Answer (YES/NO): NO